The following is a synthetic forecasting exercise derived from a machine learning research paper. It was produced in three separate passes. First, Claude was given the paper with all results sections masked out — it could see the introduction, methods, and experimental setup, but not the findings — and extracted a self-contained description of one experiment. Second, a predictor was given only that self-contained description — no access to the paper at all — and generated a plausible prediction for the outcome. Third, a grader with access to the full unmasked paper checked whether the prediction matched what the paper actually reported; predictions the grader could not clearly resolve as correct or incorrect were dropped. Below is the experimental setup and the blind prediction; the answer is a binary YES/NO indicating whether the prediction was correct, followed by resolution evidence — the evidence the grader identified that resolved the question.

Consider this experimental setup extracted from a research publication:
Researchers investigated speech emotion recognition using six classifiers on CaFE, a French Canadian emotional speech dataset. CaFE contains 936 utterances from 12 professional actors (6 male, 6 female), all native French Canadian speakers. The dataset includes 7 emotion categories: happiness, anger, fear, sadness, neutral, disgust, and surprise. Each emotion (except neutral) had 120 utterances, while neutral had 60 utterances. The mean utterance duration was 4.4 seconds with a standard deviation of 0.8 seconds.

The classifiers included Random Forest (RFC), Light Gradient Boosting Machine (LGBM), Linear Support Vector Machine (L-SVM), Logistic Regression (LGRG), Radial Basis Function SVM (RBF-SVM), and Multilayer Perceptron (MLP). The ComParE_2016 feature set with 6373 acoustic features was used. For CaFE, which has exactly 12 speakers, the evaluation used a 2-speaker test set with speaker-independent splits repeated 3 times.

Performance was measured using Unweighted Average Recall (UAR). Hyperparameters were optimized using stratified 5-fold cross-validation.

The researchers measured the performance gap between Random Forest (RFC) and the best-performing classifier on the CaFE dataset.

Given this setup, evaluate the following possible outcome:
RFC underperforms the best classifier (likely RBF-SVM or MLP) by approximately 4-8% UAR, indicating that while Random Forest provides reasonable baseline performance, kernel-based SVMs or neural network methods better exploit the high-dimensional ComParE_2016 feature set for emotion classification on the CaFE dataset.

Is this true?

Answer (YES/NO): NO